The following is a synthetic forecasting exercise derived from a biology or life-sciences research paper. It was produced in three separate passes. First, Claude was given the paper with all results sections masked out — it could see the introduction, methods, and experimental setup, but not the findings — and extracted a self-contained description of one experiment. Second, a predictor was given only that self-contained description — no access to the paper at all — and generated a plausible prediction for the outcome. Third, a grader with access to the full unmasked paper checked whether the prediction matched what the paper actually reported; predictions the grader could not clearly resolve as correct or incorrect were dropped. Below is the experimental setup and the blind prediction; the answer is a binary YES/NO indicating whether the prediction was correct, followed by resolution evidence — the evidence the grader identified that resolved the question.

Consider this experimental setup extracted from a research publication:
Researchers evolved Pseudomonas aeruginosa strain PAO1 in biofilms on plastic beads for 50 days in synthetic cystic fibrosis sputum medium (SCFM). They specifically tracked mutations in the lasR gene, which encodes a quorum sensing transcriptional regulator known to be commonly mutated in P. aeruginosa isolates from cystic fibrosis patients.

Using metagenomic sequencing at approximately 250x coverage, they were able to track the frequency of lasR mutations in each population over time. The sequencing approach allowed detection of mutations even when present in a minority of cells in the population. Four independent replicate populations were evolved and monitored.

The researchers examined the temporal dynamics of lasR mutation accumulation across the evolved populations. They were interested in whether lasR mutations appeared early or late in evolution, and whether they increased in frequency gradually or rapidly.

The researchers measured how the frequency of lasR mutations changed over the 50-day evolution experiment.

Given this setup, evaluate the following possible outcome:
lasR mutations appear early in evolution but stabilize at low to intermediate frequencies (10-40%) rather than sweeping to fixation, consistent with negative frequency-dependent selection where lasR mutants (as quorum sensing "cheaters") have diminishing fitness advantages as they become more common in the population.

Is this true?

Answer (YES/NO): NO